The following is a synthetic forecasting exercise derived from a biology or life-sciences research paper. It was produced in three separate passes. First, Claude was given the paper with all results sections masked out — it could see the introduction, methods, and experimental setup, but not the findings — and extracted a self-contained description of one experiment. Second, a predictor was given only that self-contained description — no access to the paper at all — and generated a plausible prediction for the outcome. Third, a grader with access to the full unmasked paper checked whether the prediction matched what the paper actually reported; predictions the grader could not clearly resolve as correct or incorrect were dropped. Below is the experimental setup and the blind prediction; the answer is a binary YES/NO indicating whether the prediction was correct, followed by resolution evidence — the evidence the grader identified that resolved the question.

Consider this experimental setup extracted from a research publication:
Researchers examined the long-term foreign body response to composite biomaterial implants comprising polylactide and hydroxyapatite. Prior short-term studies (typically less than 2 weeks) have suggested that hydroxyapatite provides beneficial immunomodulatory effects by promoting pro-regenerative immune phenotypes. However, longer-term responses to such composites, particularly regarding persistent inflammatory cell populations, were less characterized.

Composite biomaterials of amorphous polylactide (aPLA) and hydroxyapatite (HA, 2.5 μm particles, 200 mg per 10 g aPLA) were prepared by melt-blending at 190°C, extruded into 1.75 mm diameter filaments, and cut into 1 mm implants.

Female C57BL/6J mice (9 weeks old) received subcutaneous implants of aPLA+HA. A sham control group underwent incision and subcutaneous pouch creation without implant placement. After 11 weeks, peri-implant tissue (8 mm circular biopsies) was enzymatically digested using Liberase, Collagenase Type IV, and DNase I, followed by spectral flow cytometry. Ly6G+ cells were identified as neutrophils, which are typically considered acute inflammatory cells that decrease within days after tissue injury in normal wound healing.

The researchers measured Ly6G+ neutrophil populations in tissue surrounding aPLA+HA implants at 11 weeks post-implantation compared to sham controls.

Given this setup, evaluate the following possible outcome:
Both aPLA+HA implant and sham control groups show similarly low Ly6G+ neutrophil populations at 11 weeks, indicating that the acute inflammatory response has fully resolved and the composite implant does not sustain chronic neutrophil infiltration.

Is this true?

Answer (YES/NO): NO